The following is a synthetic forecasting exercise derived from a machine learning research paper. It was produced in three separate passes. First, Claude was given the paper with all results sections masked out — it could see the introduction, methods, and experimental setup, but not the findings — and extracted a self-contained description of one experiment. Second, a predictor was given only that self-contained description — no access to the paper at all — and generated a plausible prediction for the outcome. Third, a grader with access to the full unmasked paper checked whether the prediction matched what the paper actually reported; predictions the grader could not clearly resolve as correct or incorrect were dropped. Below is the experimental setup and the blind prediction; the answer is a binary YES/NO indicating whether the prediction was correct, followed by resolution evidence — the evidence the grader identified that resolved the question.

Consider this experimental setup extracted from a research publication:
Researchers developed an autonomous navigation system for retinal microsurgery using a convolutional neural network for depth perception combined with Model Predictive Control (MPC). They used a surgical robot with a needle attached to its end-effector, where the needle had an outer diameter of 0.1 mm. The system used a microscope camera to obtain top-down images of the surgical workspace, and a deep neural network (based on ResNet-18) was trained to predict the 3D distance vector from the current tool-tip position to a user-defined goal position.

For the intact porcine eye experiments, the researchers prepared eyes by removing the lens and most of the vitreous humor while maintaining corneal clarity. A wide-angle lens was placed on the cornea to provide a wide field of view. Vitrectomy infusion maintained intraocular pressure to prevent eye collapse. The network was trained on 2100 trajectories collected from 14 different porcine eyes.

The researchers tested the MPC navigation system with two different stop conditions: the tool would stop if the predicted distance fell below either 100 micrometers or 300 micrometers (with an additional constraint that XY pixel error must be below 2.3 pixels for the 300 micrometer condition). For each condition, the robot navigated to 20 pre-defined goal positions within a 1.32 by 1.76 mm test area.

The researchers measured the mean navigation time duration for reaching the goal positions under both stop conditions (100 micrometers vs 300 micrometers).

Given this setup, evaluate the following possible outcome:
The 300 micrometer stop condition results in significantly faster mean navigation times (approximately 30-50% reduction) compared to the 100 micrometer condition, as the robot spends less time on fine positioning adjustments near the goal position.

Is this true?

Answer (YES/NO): YES